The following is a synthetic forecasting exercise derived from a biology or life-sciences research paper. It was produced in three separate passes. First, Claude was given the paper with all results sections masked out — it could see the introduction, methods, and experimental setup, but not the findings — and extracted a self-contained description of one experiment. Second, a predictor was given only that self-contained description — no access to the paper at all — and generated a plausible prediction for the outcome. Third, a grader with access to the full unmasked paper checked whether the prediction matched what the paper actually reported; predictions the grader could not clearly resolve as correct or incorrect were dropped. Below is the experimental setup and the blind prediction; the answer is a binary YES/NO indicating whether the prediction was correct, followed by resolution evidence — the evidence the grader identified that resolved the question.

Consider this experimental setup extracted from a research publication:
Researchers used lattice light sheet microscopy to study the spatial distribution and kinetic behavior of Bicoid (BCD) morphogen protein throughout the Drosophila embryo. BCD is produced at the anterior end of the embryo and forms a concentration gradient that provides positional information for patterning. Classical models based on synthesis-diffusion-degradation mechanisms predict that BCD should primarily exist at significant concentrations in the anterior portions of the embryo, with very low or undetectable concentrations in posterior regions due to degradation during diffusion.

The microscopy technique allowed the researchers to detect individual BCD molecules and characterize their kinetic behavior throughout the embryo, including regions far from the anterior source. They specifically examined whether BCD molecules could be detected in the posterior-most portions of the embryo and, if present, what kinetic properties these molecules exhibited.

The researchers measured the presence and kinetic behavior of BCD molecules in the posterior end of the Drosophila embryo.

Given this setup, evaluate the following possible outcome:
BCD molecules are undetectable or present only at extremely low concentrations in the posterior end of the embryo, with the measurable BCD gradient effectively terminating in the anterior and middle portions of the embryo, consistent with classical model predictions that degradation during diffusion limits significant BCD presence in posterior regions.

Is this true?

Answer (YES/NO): NO